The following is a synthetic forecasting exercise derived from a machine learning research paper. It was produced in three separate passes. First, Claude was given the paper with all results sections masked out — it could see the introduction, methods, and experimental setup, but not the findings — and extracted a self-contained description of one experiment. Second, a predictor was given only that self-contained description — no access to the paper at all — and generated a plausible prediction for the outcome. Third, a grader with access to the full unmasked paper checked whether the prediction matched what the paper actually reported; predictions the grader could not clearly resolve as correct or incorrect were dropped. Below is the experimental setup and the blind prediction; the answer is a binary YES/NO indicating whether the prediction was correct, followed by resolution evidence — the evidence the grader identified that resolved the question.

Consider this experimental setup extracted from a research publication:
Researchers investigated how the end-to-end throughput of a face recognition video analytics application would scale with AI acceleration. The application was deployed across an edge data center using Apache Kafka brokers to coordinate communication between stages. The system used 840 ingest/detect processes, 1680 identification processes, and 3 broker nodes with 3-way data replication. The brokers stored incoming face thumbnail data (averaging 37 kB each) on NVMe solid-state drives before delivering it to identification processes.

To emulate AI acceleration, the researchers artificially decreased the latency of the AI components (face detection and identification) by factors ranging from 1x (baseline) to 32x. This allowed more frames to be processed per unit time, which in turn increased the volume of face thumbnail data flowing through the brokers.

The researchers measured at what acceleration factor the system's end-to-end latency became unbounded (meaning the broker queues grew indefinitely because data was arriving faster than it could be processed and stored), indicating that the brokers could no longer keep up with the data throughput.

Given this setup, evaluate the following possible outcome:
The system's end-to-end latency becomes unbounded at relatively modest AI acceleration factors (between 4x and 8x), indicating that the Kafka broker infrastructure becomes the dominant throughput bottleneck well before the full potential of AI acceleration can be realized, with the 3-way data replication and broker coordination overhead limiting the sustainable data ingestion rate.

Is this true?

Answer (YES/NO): NO